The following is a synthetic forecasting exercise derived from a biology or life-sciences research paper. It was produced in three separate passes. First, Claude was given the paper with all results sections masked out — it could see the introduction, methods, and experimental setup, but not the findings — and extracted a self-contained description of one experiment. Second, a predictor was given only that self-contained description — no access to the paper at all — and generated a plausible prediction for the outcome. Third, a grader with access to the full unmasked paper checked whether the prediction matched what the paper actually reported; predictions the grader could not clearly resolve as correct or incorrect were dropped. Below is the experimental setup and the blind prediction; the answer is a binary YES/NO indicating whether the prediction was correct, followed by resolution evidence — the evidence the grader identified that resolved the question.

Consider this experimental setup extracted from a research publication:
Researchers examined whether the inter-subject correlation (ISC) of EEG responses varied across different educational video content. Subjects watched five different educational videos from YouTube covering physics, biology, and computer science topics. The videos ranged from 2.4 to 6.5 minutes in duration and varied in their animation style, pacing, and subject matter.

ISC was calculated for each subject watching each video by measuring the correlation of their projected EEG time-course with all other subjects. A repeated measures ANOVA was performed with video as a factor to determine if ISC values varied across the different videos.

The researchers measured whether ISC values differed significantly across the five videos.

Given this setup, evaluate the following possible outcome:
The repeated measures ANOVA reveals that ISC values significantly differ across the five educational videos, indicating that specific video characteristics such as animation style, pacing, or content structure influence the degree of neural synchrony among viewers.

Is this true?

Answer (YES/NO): YES